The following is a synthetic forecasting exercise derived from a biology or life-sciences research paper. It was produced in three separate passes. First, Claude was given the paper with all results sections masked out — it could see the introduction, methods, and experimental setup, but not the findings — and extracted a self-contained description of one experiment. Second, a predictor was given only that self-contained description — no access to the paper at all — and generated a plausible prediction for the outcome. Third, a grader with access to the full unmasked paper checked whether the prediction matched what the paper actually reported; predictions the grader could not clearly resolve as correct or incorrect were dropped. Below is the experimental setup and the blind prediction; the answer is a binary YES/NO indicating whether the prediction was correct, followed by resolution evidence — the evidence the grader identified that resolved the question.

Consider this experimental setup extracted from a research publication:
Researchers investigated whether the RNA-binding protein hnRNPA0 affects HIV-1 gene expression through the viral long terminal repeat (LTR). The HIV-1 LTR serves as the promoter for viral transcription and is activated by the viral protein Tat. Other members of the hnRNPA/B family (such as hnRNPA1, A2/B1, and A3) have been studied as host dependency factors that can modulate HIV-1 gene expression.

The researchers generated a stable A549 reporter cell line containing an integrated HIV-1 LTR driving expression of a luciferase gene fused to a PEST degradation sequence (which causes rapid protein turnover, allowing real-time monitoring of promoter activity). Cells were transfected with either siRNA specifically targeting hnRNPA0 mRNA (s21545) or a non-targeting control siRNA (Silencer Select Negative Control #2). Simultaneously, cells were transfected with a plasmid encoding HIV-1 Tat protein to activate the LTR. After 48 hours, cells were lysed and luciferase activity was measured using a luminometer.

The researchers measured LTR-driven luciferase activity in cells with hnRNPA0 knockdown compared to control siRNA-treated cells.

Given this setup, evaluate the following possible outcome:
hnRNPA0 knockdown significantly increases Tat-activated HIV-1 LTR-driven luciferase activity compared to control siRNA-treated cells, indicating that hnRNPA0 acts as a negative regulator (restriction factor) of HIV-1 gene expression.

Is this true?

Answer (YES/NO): YES